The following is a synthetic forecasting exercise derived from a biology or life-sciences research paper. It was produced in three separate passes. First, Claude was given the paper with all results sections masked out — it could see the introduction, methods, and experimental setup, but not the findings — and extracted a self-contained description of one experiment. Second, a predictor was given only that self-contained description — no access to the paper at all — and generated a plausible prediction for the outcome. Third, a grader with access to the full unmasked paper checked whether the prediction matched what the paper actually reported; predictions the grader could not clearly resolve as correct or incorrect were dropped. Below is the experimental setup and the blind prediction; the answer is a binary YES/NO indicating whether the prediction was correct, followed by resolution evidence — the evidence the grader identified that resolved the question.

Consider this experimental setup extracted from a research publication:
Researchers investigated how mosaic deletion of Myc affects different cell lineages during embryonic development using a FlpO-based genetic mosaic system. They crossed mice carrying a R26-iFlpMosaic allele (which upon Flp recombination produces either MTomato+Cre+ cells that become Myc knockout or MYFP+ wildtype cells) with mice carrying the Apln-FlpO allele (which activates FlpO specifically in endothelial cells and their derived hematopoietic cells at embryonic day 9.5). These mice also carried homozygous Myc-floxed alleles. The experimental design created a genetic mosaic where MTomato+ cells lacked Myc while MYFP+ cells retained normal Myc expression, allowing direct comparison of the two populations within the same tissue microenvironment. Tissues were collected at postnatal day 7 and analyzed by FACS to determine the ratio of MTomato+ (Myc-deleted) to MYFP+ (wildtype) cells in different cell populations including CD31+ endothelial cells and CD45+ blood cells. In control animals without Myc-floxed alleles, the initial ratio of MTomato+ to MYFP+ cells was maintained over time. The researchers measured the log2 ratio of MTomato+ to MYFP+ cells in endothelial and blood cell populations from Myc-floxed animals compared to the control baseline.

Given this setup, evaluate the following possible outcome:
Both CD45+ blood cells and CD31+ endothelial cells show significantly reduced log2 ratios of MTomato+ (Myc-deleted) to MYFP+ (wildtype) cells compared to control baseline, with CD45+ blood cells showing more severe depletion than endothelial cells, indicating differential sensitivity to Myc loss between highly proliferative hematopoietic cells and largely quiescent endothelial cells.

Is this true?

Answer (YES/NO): NO